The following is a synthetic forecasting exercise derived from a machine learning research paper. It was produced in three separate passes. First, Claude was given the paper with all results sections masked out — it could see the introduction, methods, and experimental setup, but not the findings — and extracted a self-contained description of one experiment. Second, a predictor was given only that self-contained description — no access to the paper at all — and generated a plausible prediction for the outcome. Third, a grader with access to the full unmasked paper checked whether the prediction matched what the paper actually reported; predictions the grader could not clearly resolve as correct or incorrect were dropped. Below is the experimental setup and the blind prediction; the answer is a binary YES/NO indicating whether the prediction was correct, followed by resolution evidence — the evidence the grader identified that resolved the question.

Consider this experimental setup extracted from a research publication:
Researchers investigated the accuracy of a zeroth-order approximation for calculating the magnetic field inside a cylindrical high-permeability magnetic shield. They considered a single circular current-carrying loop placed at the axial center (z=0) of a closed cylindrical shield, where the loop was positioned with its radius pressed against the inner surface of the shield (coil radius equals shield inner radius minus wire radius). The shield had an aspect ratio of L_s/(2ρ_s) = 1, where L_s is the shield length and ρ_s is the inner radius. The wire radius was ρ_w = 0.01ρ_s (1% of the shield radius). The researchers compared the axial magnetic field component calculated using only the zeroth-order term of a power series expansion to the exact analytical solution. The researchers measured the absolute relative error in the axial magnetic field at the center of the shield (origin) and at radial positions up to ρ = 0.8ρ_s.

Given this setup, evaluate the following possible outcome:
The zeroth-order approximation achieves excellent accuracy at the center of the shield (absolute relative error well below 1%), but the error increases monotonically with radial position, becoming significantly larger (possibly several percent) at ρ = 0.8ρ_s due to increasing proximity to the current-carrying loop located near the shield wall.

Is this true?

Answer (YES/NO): NO